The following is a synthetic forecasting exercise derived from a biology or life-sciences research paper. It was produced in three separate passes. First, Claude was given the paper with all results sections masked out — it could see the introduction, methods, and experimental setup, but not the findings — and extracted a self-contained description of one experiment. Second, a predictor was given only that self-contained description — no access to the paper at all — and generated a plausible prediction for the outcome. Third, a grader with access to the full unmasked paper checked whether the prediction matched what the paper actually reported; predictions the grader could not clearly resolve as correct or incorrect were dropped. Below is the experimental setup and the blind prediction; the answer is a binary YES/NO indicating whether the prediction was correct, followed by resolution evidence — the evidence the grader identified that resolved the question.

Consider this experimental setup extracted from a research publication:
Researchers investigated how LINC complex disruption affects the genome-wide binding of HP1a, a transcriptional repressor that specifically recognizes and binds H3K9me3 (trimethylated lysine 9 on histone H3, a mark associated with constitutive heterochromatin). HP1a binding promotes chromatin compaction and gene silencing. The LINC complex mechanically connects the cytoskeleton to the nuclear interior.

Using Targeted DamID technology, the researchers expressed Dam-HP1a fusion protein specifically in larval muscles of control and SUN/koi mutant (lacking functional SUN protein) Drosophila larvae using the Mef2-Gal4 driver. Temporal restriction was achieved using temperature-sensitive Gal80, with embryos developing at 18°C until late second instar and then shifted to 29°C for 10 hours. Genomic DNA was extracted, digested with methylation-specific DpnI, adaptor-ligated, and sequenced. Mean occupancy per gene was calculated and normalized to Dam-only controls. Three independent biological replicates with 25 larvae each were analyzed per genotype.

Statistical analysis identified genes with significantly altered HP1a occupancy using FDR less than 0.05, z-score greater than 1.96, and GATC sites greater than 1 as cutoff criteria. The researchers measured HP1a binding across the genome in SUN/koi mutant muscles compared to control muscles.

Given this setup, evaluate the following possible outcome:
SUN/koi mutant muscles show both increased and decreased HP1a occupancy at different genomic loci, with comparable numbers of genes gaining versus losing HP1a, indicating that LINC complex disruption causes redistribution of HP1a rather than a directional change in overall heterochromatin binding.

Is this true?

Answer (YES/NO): NO